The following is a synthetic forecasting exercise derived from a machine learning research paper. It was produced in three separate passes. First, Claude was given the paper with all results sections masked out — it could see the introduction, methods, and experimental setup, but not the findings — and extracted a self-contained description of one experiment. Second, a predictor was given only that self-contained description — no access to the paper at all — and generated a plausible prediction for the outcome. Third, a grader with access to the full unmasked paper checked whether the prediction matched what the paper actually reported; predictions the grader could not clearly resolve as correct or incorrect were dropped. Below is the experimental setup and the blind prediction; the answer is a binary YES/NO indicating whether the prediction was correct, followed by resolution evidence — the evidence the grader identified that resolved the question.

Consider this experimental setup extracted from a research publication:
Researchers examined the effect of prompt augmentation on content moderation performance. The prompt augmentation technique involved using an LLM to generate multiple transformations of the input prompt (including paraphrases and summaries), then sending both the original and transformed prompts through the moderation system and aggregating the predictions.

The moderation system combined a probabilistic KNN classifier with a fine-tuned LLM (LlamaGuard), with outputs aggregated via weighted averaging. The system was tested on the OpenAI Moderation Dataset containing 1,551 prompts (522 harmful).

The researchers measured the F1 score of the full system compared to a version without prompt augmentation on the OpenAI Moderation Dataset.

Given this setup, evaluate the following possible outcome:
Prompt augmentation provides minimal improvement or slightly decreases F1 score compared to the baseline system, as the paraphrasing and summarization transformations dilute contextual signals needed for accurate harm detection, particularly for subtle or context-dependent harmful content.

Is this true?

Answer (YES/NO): NO